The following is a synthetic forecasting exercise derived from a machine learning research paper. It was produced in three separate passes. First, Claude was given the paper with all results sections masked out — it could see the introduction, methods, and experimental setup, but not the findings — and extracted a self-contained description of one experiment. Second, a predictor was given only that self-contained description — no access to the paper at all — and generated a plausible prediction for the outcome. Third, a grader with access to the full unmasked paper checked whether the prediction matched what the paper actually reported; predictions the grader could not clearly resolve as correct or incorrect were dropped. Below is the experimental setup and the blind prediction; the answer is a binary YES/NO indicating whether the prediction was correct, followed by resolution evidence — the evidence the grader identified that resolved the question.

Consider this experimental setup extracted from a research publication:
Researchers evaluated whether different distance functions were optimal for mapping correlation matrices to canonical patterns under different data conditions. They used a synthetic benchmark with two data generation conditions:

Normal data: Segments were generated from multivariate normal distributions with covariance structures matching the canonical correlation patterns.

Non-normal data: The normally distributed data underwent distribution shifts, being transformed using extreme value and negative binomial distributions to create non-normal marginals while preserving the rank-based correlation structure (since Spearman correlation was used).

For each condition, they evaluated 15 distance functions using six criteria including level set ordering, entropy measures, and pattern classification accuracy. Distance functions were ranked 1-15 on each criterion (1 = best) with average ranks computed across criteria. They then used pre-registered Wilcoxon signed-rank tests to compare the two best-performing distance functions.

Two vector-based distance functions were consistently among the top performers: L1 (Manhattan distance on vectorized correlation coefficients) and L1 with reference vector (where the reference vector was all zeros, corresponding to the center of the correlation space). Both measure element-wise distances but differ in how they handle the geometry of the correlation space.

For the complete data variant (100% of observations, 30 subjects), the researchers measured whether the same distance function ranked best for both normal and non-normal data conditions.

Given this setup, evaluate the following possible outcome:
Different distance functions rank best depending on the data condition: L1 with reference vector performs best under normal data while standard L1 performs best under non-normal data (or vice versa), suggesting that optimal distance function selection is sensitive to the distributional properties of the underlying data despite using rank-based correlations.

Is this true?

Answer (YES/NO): YES